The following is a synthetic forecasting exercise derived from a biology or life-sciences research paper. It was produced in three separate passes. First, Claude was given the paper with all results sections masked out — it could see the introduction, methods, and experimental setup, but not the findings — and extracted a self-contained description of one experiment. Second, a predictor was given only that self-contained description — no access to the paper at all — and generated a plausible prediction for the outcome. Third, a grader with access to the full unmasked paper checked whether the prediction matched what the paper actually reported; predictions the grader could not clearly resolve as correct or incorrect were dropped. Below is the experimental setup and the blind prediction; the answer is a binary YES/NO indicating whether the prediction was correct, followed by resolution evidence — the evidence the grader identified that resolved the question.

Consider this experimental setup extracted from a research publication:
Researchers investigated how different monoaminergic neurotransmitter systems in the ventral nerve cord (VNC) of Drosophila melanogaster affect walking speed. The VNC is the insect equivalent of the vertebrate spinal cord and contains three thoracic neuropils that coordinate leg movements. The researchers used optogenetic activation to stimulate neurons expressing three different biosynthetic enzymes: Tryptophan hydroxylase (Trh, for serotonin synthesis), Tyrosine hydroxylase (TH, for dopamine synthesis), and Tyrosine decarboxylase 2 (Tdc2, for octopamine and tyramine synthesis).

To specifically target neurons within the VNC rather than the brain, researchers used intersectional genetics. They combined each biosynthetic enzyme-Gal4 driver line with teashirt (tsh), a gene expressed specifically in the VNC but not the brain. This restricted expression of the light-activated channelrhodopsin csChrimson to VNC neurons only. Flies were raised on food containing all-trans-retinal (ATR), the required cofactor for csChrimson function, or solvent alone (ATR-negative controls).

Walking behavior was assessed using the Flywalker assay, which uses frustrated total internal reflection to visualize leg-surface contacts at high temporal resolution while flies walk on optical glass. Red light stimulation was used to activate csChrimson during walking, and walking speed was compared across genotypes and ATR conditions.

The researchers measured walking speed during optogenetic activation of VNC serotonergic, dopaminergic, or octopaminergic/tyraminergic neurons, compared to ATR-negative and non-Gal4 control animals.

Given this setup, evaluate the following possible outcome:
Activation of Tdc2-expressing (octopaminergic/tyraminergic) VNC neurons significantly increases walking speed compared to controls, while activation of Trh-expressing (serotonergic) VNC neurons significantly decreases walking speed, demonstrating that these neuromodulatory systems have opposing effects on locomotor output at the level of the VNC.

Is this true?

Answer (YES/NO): NO